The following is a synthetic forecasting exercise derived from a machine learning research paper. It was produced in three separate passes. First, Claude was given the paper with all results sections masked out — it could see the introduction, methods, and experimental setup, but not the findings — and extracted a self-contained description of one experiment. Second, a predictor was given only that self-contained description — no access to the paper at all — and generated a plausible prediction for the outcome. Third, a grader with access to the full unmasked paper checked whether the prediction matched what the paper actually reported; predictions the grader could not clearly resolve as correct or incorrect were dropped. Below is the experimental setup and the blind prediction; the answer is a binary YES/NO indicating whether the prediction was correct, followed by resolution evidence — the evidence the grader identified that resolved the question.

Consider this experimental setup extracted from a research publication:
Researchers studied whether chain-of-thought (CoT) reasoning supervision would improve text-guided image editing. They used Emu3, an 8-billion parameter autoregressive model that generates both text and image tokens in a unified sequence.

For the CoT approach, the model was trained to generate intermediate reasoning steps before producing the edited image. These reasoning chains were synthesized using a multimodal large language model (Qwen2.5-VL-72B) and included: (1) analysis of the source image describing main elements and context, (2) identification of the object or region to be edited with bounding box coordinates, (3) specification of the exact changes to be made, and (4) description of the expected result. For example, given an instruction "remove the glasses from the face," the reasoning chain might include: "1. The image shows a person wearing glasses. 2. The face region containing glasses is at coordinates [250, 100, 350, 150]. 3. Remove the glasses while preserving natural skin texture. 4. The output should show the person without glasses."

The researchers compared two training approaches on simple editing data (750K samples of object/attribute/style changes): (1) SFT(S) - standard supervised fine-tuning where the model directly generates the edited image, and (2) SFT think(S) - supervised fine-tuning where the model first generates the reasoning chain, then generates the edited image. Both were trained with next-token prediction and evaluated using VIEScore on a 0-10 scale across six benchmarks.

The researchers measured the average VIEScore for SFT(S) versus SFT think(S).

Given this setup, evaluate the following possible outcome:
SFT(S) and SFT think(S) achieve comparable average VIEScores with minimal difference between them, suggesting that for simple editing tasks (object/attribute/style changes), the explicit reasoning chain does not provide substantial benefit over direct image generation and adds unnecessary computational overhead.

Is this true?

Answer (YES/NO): NO